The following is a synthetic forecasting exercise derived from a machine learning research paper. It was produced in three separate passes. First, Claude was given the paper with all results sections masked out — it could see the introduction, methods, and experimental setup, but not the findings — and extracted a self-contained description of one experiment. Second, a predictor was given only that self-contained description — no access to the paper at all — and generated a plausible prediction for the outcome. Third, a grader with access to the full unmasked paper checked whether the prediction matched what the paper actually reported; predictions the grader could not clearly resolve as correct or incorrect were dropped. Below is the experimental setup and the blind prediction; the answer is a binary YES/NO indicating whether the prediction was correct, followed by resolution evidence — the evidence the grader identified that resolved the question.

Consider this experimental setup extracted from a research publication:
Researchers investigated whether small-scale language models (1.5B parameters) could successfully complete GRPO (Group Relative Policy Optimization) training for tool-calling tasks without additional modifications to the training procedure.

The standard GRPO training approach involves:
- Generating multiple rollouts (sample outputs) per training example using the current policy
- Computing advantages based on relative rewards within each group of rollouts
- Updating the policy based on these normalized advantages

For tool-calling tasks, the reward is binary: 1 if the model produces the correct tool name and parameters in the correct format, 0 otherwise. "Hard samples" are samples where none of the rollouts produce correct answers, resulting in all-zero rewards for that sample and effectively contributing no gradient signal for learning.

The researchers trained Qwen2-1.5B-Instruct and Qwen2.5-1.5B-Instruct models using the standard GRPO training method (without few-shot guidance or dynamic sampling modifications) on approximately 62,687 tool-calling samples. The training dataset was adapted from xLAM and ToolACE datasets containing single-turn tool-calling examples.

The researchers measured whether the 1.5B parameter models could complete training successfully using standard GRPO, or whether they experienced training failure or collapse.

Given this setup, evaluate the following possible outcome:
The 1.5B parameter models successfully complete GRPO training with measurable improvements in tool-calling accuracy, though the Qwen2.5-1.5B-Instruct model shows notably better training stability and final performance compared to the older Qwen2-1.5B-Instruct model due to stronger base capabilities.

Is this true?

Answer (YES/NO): NO